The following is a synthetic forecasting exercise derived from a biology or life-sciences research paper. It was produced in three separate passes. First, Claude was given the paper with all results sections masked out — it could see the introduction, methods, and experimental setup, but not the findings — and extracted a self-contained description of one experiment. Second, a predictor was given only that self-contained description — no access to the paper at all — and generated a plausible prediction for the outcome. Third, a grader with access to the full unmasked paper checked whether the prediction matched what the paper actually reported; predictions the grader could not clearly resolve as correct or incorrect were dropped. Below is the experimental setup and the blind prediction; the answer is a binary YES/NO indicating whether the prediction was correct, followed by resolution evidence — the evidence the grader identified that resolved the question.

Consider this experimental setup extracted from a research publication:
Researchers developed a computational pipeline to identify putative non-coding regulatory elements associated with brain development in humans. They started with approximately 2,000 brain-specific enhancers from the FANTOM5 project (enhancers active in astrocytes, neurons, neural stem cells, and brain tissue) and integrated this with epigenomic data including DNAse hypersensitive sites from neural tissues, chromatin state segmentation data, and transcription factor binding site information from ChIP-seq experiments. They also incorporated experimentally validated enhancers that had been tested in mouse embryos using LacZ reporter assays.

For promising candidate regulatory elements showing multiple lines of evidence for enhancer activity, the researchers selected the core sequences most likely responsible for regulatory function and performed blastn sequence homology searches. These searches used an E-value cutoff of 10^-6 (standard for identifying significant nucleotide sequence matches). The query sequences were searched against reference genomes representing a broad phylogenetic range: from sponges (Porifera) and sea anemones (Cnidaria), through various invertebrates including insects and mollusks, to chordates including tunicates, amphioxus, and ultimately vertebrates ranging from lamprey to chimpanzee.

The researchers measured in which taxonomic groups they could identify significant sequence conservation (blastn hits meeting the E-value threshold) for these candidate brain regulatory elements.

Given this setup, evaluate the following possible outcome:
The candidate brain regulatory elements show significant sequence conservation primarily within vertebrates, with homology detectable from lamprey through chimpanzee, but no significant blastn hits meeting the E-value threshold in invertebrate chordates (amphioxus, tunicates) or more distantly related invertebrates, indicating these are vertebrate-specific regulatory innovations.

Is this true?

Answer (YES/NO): YES